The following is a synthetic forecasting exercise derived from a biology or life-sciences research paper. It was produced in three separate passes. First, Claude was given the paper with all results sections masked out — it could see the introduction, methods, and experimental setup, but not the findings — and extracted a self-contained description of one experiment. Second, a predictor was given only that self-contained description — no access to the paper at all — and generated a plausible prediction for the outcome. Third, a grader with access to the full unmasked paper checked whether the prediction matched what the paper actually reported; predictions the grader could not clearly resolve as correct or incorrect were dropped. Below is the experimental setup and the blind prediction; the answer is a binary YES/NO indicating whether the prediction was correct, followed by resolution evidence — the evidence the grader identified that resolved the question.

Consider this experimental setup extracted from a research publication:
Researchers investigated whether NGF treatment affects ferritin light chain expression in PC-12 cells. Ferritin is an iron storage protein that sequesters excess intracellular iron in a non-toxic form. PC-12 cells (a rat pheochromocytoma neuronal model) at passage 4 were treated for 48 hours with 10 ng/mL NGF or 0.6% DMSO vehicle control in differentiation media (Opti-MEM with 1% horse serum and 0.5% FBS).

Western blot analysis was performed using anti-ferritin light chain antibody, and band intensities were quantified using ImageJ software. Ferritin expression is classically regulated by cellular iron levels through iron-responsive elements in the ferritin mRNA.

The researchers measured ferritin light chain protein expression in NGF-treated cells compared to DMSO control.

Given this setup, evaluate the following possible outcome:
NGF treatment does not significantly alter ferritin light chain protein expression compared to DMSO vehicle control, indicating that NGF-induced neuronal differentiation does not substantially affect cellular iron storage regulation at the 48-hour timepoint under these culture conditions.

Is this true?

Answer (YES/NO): YES